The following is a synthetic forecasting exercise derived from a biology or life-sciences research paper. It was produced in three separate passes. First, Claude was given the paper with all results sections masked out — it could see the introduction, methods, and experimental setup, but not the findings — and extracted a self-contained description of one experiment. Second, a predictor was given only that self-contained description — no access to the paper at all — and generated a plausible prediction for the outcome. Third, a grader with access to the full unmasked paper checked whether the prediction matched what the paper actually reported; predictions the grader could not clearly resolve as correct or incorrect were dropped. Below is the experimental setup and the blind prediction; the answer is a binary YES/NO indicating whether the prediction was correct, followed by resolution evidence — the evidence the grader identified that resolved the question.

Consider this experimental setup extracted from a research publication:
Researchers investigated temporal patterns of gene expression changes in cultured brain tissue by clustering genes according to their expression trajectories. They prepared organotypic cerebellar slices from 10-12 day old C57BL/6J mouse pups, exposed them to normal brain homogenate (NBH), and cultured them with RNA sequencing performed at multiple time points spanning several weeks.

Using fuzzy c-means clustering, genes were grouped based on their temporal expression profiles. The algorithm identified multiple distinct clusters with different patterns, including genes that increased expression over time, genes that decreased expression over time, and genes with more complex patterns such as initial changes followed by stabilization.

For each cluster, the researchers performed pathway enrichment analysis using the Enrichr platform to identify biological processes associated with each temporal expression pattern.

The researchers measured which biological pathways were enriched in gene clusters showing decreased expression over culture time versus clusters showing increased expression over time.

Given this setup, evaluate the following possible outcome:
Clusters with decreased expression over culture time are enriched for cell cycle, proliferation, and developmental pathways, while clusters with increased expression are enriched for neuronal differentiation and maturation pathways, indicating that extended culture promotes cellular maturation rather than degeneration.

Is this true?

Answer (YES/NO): NO